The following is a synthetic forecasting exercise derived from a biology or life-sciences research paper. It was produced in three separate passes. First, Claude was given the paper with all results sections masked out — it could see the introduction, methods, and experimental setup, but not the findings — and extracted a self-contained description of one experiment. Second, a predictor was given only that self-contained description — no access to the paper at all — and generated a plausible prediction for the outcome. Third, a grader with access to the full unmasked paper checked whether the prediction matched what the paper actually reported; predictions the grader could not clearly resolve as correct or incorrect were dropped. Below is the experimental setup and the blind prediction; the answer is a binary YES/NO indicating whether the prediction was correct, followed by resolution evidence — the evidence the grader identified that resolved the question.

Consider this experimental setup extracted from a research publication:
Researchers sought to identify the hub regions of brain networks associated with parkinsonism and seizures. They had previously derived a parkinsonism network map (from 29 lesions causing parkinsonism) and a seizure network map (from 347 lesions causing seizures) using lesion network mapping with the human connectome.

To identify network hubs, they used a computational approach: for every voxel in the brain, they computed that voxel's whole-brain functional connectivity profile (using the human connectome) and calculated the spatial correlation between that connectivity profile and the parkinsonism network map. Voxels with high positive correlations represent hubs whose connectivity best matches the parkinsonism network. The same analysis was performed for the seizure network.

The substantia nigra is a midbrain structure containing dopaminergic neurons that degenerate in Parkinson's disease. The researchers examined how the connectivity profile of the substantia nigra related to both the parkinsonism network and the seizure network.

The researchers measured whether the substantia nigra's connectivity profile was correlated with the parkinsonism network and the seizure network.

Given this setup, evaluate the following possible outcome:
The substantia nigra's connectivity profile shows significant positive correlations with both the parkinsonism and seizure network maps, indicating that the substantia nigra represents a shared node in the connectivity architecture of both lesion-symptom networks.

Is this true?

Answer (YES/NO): NO